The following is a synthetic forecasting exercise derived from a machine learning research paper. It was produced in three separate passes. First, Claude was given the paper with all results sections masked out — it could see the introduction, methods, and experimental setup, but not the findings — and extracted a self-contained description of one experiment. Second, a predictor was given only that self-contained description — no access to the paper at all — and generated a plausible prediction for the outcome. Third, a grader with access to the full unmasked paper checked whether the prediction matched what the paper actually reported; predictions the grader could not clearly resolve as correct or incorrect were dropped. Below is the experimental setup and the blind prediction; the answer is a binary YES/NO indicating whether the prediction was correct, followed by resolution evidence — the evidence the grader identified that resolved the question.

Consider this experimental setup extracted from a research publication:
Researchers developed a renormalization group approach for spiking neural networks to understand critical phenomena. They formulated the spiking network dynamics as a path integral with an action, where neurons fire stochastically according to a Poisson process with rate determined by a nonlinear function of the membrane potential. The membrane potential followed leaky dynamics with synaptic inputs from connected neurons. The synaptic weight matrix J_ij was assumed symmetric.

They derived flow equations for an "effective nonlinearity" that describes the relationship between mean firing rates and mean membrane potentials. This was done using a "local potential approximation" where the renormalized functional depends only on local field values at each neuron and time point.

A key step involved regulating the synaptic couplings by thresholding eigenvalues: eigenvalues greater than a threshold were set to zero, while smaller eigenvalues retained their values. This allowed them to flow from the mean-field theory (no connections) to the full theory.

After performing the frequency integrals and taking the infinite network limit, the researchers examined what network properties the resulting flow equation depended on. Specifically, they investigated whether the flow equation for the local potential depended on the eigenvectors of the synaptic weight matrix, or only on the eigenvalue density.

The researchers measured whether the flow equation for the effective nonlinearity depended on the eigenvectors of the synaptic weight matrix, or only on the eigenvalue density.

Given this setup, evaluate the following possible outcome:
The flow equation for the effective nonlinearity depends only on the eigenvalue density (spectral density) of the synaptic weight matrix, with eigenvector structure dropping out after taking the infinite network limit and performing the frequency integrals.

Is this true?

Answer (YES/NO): YES